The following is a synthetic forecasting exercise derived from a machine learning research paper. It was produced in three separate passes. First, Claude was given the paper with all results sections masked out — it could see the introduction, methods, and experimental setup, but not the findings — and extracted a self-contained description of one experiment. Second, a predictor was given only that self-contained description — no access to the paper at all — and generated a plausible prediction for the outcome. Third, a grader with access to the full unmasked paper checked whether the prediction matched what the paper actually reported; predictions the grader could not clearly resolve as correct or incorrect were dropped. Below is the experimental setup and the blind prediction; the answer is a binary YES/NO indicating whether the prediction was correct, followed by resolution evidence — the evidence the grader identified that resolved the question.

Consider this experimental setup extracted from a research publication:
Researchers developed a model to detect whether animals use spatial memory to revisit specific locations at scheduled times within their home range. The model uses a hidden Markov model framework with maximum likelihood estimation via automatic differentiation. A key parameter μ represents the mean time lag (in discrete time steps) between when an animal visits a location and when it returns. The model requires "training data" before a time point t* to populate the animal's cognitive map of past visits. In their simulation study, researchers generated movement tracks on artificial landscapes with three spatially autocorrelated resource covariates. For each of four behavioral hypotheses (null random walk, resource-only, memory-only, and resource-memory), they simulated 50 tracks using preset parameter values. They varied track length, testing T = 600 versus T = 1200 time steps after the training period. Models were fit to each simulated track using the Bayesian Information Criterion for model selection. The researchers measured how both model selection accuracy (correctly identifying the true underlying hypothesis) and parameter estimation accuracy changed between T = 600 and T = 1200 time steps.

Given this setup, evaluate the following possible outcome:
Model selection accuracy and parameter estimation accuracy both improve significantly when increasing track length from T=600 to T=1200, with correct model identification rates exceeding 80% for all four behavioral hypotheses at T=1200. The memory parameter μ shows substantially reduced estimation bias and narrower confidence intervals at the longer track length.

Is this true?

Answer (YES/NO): NO